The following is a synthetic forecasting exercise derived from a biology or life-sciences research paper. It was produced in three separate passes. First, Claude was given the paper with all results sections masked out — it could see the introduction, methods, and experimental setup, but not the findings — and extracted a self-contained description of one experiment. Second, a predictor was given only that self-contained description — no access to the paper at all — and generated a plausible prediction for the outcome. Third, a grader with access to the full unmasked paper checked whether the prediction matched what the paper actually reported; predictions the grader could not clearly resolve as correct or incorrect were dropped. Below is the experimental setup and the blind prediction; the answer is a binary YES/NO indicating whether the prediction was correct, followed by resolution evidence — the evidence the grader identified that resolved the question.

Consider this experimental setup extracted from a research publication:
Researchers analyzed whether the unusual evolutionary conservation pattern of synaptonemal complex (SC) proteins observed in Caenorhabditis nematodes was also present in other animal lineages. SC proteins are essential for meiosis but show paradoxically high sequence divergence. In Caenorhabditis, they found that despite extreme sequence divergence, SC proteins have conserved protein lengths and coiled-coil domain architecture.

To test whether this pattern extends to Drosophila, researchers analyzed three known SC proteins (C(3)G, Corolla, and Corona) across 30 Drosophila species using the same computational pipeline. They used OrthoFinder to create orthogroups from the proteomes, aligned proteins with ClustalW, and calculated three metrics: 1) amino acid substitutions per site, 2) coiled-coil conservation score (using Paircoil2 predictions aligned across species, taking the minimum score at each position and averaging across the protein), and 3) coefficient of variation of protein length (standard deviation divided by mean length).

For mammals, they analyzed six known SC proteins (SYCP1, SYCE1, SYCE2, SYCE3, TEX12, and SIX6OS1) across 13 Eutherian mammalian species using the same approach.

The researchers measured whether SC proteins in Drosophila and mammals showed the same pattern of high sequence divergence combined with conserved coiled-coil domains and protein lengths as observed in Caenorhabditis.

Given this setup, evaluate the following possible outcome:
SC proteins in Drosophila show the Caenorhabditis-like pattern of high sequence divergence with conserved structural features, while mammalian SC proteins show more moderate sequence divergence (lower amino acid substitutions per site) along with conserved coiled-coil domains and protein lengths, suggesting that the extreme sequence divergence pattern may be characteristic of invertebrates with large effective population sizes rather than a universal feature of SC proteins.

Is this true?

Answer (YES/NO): NO